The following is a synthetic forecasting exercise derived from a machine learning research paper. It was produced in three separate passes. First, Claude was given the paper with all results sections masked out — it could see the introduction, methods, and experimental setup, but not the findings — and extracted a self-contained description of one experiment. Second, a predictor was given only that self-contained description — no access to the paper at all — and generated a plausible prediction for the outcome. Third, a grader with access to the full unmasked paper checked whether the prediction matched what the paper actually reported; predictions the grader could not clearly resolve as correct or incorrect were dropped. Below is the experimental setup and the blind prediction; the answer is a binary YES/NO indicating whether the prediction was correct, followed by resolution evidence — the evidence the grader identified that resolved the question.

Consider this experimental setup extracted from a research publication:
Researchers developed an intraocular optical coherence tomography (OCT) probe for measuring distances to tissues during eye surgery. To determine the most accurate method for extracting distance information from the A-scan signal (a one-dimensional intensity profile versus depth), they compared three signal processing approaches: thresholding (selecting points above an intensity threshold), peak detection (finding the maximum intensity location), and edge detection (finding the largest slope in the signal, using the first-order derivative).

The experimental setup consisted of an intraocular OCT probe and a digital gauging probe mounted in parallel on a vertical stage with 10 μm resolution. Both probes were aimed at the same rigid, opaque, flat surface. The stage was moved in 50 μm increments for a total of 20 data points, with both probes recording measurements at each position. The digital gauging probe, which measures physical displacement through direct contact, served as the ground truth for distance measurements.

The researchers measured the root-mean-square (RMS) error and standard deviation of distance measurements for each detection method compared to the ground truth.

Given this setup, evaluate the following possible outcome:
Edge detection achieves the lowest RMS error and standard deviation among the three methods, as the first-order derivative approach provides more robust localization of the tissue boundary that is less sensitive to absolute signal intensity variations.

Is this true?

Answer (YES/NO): YES